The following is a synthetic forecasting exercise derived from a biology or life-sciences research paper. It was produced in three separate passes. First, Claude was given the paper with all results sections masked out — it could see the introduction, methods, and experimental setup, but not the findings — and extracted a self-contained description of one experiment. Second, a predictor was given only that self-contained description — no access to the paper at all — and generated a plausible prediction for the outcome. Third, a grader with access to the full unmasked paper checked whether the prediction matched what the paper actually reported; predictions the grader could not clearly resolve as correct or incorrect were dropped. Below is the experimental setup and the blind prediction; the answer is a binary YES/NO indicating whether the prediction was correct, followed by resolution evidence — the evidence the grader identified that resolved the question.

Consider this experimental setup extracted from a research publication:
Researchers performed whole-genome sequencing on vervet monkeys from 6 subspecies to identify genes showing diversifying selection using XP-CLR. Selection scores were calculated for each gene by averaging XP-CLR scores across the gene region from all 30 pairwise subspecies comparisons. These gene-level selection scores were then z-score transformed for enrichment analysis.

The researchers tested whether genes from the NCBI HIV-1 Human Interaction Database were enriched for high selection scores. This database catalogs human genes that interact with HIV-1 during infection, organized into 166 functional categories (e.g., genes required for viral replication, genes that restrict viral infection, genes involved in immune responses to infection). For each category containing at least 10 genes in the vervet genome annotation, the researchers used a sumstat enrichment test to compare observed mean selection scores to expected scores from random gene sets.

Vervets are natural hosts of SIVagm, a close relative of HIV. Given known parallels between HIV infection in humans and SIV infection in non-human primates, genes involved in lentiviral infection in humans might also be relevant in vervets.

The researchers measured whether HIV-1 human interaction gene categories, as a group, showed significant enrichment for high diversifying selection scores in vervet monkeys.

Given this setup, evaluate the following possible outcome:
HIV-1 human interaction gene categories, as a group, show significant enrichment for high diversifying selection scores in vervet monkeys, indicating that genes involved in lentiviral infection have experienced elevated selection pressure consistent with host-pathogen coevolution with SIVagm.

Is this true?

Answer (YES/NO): YES